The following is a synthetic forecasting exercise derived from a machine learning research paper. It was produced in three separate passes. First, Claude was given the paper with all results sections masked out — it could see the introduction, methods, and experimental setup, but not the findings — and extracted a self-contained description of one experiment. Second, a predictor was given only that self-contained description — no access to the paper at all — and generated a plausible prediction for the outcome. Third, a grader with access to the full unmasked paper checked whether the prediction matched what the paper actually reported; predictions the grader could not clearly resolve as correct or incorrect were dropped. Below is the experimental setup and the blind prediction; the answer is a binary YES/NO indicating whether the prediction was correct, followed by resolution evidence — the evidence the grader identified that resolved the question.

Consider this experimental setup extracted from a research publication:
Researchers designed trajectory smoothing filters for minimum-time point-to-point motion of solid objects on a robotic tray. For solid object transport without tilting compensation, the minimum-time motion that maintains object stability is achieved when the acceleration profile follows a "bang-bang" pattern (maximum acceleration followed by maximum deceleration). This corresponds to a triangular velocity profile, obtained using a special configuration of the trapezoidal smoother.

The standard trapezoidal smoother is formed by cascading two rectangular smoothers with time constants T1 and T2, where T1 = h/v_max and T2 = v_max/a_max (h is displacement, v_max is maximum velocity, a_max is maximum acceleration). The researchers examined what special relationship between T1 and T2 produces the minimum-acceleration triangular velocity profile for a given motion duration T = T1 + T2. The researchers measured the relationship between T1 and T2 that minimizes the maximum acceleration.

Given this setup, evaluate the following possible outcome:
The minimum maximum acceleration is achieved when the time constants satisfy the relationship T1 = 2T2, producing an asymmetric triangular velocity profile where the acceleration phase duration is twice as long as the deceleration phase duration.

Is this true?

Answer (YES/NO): NO